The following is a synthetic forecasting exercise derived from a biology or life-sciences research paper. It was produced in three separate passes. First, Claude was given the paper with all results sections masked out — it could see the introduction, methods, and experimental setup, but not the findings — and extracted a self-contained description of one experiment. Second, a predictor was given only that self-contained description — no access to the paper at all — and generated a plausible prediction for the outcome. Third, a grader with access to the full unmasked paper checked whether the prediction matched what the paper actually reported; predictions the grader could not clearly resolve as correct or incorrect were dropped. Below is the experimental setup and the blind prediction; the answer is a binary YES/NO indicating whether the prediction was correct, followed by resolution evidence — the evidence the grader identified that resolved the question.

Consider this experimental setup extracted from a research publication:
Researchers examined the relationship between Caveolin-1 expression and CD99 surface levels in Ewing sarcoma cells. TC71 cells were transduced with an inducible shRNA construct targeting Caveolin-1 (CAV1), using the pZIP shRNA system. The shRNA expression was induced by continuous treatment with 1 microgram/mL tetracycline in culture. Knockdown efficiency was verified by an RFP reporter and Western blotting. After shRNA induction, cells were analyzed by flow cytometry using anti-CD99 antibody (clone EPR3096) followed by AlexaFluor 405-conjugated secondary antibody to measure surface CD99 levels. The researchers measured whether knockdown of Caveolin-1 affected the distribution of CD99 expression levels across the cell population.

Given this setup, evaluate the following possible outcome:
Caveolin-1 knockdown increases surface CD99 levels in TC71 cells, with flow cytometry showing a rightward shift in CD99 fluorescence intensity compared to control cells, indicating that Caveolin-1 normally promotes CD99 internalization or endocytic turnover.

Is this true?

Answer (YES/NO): NO